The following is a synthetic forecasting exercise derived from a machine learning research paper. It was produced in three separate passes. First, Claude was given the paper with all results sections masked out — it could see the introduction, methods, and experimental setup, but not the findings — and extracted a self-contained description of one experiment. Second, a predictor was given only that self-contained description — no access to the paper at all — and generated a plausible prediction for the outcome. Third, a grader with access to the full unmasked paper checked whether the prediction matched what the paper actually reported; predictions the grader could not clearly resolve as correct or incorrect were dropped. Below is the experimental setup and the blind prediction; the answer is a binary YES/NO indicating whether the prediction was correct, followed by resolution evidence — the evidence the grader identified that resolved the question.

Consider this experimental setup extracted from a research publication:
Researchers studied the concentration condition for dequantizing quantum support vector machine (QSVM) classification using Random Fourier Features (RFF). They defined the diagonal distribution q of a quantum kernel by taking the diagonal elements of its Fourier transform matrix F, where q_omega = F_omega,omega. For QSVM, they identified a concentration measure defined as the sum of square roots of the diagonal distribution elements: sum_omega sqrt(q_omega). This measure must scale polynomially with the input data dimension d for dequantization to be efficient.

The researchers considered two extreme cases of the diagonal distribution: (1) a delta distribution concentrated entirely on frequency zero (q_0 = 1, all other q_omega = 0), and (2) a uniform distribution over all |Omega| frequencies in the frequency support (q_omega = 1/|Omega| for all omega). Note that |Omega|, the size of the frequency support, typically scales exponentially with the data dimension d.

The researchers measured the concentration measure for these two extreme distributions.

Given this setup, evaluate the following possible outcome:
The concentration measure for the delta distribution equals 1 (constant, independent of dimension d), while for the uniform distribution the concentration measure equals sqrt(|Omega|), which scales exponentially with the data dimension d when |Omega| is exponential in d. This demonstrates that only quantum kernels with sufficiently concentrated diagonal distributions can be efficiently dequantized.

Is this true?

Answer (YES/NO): YES